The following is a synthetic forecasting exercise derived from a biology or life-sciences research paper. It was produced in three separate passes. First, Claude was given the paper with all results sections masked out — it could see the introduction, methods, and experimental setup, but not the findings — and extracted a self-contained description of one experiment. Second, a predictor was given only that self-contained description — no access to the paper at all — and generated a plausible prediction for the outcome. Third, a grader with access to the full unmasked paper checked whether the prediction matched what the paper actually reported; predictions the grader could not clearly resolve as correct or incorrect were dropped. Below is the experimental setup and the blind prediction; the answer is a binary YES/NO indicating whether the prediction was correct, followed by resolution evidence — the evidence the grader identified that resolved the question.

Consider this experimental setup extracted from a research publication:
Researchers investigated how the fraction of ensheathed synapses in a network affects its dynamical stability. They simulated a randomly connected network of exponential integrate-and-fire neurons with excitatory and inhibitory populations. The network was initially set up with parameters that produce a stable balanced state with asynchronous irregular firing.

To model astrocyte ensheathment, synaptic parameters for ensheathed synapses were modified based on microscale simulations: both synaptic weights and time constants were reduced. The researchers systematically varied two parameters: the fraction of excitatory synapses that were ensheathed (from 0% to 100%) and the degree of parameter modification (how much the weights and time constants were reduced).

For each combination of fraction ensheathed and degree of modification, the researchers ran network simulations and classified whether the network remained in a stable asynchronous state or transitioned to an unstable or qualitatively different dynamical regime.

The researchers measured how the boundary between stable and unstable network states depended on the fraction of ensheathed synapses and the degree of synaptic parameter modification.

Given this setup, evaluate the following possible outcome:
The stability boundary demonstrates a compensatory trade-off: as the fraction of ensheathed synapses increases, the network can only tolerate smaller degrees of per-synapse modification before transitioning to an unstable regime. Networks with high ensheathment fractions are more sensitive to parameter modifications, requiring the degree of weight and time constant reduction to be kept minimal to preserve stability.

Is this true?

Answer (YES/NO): YES